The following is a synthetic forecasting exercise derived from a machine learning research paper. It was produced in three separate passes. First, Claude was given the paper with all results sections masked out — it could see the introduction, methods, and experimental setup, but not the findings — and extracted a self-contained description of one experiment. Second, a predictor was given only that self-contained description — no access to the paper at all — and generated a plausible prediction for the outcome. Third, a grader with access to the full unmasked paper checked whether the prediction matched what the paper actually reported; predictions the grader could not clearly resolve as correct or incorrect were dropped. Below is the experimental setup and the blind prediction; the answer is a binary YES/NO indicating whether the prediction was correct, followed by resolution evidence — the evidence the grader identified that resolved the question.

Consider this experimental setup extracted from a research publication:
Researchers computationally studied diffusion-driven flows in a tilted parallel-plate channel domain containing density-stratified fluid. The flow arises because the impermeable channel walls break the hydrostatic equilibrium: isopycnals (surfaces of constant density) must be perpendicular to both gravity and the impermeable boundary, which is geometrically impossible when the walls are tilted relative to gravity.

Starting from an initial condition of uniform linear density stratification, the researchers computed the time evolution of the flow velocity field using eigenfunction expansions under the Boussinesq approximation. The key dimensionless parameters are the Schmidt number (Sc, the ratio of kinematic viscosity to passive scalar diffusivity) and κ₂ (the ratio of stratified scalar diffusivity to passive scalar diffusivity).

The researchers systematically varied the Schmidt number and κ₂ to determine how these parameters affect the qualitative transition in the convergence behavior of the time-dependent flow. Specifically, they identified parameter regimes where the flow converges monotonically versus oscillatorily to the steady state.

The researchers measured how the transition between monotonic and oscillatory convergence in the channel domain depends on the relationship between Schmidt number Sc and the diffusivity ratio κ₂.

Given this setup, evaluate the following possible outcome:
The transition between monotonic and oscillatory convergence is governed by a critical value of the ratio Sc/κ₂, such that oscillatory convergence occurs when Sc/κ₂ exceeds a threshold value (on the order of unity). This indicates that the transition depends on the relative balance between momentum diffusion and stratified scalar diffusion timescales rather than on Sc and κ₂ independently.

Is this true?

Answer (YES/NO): NO